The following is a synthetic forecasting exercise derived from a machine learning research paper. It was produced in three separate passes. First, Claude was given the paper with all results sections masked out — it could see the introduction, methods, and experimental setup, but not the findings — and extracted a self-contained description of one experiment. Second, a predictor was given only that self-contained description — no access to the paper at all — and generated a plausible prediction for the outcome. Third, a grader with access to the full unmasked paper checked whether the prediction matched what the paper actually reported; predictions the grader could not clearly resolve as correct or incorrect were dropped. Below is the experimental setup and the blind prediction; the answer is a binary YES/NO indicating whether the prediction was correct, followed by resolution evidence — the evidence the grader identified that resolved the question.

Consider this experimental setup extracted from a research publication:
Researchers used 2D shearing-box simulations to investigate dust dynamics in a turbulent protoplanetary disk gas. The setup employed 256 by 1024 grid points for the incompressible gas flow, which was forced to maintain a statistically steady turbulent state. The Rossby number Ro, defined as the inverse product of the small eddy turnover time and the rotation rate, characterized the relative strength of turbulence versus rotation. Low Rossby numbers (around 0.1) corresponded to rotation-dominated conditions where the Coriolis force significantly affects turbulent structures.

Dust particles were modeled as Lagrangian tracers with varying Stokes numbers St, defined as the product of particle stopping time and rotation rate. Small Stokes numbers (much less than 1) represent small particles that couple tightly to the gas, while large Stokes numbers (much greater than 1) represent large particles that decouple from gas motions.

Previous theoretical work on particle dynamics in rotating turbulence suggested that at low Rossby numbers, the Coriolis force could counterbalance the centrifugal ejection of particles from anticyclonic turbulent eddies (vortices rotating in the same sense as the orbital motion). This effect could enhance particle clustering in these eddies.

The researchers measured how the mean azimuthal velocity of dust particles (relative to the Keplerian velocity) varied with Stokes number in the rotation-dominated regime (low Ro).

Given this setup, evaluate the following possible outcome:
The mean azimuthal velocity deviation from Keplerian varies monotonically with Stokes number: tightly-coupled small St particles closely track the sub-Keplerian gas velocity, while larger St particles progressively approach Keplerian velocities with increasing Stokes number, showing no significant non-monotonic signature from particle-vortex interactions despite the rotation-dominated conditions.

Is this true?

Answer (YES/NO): NO